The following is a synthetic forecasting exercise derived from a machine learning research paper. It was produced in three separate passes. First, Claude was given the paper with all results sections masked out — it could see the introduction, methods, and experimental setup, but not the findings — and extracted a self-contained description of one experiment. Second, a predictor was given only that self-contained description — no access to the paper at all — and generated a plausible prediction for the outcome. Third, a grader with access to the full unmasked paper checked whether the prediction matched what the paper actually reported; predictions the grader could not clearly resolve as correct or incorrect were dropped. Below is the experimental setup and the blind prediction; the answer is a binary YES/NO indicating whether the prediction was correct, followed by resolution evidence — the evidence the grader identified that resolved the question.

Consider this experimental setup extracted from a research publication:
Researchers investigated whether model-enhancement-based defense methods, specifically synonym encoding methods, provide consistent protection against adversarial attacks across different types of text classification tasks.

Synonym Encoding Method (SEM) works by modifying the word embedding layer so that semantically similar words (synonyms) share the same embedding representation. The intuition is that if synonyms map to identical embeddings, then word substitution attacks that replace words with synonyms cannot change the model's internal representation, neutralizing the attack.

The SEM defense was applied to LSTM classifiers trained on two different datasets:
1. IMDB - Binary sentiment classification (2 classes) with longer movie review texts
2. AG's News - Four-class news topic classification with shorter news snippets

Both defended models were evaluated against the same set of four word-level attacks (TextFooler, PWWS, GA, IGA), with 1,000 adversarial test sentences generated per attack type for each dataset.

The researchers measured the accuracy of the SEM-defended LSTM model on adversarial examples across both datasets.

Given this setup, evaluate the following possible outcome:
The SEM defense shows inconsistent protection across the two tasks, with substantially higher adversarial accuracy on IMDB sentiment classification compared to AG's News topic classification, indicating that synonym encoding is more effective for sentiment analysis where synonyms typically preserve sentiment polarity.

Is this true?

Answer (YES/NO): NO